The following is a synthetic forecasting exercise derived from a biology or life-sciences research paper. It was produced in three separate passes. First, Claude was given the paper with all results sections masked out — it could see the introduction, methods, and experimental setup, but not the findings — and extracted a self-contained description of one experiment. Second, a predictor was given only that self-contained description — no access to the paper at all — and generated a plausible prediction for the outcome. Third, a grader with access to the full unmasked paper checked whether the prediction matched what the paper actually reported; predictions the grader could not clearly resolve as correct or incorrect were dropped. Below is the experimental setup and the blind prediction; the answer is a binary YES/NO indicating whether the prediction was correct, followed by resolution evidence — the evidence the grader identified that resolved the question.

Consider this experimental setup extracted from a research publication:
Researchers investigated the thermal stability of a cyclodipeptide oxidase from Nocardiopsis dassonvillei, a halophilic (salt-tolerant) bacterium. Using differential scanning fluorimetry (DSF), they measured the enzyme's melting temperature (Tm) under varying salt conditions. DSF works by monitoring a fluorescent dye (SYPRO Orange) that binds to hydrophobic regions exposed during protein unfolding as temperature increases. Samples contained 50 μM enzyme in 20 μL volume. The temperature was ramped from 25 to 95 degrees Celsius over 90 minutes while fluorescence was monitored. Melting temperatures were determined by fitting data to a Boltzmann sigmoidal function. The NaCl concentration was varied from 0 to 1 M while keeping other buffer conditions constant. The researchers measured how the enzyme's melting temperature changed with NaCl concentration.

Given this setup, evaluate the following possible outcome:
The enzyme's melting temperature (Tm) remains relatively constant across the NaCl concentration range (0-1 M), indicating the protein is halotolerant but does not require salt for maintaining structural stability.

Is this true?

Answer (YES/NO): NO